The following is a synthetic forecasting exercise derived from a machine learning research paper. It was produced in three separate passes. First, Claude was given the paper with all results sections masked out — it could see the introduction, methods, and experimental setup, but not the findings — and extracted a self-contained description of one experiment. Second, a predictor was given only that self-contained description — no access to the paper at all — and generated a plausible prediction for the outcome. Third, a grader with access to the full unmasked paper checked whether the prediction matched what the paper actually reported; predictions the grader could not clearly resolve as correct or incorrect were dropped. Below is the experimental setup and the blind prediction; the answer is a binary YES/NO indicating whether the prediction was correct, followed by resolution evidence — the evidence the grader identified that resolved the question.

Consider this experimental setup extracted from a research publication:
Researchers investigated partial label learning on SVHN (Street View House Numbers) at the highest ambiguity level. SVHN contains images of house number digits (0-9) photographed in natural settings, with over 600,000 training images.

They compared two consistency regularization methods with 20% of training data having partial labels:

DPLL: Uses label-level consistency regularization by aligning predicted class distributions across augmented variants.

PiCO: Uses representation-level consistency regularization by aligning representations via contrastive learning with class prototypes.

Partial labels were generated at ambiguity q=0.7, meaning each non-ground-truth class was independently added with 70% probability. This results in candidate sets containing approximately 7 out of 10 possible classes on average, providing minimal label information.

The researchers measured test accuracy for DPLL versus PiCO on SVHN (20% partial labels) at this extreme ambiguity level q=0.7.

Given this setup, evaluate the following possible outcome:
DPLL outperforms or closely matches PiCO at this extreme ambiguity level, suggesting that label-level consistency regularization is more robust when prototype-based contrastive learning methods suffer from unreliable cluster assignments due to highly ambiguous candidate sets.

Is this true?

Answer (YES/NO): YES